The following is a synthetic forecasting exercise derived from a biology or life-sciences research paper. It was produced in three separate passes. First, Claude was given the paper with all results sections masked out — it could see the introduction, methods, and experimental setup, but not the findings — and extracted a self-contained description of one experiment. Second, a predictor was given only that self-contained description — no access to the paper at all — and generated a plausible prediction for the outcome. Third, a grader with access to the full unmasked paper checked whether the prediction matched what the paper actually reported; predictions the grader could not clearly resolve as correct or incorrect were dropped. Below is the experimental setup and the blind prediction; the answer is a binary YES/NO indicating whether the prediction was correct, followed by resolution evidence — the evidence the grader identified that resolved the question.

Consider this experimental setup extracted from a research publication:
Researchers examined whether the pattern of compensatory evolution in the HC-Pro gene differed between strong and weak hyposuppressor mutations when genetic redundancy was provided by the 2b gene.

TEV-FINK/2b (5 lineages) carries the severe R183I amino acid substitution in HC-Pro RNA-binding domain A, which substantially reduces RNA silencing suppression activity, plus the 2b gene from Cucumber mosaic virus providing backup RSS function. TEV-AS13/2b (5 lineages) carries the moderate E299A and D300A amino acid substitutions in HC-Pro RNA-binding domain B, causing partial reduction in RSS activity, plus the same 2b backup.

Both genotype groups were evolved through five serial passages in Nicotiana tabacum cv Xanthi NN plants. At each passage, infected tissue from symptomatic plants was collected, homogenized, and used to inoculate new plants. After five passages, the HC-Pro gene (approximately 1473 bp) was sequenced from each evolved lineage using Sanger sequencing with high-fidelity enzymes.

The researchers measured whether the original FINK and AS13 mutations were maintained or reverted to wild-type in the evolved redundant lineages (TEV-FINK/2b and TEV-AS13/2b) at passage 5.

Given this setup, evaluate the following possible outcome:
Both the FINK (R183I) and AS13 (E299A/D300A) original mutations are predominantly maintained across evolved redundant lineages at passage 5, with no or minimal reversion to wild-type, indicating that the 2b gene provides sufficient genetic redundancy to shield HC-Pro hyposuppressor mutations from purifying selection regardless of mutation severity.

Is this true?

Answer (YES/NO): YES